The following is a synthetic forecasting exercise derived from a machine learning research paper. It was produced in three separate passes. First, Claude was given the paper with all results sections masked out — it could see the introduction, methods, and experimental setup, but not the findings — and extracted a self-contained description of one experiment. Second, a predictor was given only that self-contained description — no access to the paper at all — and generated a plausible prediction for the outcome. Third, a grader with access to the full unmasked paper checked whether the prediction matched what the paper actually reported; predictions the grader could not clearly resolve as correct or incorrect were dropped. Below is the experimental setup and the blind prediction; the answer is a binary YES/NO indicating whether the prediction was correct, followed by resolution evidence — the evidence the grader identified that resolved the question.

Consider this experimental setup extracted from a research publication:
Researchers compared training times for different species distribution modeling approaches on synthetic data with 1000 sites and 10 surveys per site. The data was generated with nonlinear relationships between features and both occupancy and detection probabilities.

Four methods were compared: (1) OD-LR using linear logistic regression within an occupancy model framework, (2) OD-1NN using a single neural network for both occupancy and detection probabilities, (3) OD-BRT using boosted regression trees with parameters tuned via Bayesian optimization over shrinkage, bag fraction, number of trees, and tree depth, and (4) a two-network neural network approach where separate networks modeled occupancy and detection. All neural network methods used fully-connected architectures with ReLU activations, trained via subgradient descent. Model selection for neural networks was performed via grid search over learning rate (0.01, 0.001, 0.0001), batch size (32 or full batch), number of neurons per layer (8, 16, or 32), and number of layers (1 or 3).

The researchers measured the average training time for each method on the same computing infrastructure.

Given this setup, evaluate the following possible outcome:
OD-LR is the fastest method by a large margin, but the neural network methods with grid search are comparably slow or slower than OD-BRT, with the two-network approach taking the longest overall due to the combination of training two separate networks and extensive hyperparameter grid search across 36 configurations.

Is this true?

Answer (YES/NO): NO